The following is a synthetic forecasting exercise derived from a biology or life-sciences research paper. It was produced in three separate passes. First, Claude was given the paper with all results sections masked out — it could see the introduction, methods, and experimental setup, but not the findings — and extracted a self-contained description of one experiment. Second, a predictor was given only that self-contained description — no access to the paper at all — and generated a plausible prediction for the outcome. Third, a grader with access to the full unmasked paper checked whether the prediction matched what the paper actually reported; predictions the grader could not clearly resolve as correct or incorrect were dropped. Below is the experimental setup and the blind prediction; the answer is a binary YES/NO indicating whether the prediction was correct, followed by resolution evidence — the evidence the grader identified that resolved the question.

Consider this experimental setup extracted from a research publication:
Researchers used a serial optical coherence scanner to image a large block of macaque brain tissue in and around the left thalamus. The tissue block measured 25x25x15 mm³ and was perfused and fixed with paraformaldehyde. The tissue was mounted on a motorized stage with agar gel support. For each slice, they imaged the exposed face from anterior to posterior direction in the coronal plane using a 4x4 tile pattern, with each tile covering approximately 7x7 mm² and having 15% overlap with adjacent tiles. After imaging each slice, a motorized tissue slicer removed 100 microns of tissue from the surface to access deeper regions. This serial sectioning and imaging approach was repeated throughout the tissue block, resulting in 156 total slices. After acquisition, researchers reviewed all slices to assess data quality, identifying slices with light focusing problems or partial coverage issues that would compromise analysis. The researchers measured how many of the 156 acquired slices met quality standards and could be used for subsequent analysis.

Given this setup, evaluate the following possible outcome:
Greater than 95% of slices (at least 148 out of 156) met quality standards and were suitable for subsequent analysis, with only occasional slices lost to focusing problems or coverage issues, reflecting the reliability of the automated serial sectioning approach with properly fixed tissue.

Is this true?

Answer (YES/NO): NO